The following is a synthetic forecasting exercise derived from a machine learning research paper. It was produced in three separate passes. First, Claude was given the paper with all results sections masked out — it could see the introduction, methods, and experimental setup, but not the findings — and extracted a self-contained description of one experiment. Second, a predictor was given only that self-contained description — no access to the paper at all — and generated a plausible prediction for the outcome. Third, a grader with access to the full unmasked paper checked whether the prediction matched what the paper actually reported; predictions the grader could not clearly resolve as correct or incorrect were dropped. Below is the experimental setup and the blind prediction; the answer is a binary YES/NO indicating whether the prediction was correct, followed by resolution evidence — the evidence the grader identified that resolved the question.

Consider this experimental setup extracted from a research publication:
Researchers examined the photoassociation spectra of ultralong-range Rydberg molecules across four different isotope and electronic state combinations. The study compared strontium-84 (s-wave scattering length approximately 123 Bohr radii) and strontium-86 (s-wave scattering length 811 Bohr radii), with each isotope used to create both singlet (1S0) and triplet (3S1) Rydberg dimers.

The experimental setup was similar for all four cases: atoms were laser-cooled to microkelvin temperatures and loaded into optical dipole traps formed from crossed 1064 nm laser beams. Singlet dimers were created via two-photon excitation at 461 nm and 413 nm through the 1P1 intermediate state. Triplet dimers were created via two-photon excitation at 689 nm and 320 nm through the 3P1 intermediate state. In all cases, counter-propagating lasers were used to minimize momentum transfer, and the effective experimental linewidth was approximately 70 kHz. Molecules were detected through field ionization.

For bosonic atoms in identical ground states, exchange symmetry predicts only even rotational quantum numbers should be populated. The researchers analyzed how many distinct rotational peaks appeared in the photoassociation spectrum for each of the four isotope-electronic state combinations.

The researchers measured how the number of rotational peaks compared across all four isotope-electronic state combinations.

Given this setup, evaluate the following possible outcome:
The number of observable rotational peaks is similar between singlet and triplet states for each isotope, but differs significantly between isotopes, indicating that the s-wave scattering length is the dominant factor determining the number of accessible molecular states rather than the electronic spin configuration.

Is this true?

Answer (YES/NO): NO